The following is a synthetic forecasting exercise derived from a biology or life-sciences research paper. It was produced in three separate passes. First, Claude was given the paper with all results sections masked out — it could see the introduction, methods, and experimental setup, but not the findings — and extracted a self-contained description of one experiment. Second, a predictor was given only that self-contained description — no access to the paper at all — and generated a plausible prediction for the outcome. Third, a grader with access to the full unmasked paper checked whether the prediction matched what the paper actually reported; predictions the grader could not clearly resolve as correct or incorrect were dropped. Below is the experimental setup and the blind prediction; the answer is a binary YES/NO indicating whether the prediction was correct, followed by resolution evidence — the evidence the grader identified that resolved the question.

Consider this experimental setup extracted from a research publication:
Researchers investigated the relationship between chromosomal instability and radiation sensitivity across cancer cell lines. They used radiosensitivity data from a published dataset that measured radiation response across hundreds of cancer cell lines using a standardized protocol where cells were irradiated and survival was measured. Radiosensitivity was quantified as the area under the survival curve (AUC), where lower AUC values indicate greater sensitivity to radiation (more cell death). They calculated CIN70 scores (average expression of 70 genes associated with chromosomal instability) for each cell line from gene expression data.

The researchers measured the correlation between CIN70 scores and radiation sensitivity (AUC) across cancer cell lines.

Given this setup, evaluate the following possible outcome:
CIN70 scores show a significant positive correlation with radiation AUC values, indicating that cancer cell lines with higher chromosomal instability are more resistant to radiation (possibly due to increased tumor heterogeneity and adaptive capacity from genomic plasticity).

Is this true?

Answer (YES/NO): NO